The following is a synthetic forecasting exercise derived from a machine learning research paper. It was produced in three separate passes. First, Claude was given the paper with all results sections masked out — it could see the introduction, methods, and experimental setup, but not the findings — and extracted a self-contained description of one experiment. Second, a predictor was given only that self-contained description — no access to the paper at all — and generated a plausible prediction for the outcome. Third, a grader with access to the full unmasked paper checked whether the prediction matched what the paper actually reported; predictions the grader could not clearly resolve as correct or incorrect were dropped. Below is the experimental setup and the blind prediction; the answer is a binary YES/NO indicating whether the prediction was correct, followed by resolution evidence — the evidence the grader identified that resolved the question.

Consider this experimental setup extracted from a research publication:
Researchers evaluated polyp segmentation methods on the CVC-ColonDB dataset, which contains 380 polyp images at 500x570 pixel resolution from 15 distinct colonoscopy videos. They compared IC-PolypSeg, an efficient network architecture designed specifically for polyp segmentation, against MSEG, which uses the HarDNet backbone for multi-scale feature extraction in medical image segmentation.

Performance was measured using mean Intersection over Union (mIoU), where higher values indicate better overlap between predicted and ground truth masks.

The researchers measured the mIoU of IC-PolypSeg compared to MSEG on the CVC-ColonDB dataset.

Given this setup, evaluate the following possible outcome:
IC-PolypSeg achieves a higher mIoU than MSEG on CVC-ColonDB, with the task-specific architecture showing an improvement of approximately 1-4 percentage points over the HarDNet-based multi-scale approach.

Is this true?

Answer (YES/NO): NO